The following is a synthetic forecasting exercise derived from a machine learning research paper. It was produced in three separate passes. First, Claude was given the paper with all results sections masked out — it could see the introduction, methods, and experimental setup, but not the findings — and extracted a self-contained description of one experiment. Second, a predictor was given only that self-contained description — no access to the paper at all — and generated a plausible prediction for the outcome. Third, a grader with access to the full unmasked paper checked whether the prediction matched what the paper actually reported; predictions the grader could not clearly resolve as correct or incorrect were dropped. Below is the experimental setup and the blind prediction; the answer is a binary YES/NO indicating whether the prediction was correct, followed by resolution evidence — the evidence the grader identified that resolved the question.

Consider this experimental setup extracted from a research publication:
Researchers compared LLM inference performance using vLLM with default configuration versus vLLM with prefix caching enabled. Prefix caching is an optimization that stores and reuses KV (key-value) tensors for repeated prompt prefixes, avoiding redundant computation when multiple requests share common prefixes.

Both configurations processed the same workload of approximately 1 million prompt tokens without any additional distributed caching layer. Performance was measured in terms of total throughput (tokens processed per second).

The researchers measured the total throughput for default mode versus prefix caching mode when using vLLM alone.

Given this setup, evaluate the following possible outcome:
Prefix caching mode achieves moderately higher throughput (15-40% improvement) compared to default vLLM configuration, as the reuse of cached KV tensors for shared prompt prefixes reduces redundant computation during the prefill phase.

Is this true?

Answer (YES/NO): NO